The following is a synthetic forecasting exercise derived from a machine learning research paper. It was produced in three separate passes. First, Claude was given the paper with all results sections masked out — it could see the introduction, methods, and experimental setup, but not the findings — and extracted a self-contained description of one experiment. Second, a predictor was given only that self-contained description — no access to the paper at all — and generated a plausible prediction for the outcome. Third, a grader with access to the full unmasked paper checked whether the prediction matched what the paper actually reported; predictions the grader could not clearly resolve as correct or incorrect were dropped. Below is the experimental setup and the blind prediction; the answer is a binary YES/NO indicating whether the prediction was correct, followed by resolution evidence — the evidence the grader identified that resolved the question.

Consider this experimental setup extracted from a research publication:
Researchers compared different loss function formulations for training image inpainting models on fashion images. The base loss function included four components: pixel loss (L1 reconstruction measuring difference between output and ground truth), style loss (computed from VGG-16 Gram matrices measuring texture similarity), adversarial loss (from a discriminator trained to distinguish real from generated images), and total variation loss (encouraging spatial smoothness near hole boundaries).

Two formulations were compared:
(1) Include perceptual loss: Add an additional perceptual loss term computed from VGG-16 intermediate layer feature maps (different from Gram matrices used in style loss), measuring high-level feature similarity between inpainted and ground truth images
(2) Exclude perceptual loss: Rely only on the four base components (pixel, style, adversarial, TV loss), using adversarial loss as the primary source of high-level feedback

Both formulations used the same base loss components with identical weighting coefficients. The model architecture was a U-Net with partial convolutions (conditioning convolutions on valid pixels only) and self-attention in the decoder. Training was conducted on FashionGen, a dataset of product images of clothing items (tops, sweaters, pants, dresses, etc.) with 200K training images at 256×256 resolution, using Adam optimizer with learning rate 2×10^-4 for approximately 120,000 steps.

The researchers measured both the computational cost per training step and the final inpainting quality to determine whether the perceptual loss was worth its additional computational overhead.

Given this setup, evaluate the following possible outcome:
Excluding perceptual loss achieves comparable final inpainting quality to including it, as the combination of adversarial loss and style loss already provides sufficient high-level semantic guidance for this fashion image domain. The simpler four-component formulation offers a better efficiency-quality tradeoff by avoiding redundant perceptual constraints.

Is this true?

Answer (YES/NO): YES